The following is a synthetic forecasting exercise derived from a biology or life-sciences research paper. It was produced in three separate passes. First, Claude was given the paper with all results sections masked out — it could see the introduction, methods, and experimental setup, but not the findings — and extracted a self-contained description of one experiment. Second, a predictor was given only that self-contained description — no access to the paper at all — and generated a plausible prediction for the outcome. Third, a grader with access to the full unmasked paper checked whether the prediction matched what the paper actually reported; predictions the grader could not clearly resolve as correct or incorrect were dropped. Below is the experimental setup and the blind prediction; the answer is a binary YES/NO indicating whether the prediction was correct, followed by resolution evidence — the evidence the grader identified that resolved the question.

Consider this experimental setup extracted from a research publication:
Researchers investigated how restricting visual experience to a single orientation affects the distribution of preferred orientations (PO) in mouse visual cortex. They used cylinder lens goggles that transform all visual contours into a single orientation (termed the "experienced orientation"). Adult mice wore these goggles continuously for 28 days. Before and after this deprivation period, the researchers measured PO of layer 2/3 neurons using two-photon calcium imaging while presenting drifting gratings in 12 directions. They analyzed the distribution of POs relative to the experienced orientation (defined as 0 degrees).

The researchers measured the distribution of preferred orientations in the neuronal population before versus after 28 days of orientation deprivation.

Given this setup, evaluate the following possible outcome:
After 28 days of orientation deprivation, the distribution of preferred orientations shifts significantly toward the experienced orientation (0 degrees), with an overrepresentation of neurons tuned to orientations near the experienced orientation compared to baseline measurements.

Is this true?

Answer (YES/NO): YES